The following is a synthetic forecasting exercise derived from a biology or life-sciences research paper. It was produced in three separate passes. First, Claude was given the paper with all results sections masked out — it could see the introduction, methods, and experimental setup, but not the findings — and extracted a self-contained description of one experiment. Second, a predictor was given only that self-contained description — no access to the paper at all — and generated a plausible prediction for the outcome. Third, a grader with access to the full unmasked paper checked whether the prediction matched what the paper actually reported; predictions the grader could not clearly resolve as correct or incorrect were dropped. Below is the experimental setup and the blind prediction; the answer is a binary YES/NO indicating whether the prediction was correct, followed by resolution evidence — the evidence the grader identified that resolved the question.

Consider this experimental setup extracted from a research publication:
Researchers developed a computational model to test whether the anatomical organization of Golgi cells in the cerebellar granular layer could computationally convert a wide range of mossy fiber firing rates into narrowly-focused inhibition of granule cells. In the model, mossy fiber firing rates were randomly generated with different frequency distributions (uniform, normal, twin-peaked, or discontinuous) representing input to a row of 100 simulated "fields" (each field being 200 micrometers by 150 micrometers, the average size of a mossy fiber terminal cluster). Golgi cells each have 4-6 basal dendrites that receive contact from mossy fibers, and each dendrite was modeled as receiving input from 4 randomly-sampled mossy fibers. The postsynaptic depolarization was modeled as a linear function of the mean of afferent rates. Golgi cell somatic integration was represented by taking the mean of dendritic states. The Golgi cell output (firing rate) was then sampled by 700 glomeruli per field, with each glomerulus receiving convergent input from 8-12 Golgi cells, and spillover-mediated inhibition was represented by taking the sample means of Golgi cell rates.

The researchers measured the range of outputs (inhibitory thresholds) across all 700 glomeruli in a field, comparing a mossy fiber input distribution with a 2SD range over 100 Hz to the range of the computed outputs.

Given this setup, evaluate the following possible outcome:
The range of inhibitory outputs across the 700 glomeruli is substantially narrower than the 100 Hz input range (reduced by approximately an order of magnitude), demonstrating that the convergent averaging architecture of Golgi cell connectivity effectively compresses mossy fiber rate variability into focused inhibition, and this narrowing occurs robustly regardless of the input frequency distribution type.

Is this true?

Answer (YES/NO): YES